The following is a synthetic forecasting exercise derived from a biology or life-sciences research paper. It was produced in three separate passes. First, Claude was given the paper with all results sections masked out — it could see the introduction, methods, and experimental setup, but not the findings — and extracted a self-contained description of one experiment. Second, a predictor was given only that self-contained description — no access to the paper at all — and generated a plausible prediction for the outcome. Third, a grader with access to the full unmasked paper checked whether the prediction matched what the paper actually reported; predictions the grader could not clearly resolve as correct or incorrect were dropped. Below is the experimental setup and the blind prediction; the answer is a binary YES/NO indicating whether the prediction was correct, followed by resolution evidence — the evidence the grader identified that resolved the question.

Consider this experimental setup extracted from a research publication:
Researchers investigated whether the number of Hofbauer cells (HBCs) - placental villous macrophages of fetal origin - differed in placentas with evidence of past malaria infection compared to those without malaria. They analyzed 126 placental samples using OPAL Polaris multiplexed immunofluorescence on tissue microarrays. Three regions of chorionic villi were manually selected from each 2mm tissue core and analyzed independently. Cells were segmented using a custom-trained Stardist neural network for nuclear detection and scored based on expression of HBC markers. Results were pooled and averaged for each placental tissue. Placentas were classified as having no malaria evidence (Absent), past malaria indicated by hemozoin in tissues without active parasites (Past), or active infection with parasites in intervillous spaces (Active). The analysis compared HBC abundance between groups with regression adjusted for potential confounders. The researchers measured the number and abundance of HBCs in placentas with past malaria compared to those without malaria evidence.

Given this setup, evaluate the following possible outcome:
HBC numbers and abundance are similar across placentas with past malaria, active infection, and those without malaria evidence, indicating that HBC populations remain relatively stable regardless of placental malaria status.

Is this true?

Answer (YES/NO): YES